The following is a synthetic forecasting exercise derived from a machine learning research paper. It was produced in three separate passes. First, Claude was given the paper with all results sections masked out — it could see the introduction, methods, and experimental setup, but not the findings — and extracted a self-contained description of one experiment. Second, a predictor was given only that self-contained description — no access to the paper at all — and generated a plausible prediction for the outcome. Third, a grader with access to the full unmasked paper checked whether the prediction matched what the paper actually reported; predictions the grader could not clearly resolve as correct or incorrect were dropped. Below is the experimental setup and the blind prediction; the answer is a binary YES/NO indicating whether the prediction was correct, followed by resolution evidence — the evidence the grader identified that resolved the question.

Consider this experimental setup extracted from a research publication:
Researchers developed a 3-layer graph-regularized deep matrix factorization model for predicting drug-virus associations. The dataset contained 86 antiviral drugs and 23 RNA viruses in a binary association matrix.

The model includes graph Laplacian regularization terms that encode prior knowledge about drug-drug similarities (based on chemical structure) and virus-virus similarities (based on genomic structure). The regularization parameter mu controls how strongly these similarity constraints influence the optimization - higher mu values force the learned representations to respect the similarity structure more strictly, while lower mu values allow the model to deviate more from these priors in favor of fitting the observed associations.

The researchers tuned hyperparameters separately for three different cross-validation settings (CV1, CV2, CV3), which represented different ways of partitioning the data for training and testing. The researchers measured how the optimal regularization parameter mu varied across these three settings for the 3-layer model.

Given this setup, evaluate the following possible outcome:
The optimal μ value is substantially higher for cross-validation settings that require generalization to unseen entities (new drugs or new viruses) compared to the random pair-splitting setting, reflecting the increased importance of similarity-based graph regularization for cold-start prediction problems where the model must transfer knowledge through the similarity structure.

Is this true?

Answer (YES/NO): NO